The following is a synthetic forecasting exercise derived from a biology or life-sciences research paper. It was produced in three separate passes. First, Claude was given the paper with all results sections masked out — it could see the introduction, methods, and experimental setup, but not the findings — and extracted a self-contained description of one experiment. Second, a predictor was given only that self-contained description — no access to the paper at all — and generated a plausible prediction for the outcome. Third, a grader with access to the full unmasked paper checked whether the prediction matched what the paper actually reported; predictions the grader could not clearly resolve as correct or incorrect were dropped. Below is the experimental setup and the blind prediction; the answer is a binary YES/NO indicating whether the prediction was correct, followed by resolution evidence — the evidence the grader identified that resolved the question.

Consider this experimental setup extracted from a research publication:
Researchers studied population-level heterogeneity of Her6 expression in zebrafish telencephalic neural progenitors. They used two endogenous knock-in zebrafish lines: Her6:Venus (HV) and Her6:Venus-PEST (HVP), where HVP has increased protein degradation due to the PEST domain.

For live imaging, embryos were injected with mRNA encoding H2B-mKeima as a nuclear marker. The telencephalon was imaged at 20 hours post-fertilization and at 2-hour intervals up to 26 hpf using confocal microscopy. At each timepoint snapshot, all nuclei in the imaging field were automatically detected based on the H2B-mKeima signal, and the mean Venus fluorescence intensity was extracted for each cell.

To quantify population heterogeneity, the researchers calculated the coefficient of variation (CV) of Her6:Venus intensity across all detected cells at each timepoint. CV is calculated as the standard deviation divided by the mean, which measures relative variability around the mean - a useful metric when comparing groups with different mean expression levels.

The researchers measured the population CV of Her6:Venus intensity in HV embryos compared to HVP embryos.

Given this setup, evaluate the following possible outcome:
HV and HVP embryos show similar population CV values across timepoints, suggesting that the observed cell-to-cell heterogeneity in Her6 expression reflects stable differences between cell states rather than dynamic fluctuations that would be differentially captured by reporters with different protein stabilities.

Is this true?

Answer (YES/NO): NO